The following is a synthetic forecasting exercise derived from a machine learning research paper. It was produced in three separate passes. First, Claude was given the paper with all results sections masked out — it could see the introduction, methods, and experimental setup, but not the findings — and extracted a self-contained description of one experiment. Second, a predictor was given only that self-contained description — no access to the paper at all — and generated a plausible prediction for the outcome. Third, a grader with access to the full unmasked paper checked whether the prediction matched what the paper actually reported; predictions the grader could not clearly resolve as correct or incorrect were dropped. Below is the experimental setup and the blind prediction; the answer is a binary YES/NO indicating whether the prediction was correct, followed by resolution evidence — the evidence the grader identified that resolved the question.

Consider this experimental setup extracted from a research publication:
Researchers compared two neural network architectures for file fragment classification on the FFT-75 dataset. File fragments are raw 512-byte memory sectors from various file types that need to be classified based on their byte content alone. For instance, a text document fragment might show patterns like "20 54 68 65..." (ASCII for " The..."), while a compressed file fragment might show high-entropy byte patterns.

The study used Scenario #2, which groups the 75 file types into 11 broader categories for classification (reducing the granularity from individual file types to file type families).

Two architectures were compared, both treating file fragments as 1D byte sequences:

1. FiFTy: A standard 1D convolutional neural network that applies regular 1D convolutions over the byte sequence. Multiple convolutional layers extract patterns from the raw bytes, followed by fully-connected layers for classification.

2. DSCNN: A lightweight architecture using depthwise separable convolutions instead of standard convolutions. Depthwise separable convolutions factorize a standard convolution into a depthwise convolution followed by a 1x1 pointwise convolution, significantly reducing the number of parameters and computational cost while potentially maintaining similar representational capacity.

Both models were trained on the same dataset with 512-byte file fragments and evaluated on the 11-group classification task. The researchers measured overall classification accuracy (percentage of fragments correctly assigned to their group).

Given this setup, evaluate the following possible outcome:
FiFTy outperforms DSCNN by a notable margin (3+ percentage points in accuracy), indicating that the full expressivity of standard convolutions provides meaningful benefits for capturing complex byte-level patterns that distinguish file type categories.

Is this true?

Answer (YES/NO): YES